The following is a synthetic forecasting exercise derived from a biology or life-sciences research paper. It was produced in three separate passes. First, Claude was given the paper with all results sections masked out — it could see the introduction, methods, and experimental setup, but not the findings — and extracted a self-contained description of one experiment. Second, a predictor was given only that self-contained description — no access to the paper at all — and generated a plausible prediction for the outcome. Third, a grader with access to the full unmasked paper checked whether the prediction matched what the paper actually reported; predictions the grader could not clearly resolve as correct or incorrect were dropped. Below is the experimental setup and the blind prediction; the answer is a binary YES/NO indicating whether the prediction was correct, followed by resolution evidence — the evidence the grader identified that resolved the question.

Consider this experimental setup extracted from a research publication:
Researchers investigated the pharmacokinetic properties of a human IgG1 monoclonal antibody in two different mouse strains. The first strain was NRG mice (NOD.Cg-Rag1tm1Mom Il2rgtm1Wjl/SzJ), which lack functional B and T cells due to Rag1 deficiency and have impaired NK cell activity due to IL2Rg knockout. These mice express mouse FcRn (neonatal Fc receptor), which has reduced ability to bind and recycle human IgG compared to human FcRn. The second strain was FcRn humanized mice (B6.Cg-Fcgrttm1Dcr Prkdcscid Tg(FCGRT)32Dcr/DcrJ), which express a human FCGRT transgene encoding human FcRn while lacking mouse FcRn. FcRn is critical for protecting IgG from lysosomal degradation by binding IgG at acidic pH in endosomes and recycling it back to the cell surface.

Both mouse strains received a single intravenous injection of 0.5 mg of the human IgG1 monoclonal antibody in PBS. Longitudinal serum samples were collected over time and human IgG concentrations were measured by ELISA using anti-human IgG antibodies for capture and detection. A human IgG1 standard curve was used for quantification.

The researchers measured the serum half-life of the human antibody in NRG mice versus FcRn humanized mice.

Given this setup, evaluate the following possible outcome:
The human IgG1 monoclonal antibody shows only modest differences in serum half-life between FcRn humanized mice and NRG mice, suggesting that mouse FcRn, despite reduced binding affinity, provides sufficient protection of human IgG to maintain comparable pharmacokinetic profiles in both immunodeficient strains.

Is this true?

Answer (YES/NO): YES